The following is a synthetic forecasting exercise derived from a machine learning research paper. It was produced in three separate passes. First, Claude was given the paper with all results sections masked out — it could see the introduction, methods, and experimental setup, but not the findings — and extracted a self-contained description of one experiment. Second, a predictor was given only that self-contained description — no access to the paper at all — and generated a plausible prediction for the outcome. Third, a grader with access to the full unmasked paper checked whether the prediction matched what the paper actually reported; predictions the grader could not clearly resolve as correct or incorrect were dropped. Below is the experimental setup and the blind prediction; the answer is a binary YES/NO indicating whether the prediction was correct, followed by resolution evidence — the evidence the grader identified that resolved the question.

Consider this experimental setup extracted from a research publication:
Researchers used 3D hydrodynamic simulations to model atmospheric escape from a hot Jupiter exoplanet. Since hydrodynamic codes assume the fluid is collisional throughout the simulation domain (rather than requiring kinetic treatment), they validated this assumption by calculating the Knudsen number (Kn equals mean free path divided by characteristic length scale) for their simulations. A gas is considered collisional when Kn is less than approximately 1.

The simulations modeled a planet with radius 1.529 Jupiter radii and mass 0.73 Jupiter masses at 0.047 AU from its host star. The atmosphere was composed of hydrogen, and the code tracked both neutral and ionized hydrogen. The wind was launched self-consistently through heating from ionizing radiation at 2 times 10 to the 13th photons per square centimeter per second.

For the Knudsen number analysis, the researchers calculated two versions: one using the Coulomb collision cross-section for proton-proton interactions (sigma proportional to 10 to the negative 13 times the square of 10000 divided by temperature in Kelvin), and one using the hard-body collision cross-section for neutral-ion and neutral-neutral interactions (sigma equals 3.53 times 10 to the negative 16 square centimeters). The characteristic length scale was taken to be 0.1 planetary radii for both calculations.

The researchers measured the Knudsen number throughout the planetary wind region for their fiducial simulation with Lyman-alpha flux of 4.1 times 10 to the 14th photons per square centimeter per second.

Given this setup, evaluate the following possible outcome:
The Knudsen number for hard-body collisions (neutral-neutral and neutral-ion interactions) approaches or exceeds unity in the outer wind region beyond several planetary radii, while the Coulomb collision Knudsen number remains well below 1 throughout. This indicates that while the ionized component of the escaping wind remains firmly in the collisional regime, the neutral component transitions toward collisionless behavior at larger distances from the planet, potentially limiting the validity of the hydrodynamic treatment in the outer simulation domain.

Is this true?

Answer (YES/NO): NO